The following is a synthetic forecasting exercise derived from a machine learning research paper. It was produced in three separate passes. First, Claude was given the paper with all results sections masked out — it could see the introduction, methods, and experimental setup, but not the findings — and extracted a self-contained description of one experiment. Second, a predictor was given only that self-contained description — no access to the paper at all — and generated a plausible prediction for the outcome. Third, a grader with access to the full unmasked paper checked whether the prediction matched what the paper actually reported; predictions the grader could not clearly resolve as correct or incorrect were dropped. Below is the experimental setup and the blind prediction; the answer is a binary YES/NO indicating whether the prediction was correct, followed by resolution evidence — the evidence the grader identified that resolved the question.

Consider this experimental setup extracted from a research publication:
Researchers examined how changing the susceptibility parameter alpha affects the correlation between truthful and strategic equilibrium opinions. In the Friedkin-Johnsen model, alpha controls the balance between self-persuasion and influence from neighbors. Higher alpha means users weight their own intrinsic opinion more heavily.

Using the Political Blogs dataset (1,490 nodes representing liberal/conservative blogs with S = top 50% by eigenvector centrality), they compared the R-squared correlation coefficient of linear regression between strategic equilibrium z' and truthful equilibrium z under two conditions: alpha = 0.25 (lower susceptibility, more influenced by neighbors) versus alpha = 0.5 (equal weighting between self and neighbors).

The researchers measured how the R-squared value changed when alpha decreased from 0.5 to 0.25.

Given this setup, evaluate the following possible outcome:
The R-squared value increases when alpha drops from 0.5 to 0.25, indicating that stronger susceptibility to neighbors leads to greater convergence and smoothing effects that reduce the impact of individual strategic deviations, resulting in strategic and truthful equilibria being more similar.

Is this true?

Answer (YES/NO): NO